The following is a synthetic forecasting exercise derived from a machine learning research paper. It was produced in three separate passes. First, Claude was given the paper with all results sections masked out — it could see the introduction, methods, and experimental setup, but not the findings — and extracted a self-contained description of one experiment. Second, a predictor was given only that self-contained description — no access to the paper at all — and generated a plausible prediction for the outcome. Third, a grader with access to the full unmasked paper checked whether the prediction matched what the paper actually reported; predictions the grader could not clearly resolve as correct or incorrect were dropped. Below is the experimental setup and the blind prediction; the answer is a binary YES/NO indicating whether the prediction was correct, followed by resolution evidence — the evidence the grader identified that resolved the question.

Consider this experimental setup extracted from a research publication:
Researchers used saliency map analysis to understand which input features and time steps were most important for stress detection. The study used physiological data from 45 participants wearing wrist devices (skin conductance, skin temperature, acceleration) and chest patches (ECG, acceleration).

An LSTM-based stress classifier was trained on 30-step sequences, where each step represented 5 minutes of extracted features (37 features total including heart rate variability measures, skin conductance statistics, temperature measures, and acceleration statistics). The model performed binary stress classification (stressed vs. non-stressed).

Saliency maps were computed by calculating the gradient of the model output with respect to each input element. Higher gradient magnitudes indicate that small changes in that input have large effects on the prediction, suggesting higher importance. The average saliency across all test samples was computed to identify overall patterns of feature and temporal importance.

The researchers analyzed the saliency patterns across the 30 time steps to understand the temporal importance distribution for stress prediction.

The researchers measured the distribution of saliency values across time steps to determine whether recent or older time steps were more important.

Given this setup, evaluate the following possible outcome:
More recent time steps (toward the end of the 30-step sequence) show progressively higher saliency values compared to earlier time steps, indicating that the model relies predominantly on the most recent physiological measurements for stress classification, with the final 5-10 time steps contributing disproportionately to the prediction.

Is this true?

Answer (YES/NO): YES